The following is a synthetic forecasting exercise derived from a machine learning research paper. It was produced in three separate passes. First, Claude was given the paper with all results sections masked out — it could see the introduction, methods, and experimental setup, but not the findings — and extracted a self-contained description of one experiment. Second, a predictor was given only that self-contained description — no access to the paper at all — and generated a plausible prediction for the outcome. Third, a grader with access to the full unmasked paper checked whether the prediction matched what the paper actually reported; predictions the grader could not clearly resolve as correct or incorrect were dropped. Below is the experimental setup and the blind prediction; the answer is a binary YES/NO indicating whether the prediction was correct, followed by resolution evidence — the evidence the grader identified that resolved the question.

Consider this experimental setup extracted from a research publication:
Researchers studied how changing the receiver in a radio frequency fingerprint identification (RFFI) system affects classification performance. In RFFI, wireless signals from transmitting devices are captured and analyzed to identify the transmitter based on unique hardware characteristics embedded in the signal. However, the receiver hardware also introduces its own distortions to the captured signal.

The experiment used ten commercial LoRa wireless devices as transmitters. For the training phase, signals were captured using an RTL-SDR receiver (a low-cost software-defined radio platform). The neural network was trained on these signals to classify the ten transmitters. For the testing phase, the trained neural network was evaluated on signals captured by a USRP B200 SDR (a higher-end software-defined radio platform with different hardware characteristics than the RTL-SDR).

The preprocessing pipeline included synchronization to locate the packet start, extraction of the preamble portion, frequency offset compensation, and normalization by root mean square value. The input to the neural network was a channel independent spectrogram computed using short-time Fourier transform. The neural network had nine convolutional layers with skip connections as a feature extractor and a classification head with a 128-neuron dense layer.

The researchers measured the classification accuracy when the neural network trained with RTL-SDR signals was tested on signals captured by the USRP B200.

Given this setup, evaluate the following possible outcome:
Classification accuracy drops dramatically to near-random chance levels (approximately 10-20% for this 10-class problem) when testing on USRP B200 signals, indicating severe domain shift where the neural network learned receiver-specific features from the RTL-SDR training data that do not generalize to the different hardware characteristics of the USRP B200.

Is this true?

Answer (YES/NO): YES